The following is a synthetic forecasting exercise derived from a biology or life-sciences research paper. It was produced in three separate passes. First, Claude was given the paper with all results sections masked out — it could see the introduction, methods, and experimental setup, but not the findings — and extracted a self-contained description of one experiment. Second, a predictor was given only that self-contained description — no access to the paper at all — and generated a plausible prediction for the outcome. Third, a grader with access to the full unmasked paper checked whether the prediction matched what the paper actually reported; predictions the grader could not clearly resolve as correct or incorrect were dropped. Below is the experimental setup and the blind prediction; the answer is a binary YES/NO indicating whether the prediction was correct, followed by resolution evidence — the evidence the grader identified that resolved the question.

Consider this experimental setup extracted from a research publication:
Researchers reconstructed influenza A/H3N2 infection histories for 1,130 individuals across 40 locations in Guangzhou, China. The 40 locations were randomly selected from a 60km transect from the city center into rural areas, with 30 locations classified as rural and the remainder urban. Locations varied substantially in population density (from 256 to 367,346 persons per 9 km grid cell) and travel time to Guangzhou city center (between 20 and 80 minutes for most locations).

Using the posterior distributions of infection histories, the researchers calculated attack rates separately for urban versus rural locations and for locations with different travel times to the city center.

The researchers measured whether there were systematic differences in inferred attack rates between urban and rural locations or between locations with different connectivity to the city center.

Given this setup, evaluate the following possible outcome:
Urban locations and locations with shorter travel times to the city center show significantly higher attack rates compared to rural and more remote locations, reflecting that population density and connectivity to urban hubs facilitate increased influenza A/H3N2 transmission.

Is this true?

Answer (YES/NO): NO